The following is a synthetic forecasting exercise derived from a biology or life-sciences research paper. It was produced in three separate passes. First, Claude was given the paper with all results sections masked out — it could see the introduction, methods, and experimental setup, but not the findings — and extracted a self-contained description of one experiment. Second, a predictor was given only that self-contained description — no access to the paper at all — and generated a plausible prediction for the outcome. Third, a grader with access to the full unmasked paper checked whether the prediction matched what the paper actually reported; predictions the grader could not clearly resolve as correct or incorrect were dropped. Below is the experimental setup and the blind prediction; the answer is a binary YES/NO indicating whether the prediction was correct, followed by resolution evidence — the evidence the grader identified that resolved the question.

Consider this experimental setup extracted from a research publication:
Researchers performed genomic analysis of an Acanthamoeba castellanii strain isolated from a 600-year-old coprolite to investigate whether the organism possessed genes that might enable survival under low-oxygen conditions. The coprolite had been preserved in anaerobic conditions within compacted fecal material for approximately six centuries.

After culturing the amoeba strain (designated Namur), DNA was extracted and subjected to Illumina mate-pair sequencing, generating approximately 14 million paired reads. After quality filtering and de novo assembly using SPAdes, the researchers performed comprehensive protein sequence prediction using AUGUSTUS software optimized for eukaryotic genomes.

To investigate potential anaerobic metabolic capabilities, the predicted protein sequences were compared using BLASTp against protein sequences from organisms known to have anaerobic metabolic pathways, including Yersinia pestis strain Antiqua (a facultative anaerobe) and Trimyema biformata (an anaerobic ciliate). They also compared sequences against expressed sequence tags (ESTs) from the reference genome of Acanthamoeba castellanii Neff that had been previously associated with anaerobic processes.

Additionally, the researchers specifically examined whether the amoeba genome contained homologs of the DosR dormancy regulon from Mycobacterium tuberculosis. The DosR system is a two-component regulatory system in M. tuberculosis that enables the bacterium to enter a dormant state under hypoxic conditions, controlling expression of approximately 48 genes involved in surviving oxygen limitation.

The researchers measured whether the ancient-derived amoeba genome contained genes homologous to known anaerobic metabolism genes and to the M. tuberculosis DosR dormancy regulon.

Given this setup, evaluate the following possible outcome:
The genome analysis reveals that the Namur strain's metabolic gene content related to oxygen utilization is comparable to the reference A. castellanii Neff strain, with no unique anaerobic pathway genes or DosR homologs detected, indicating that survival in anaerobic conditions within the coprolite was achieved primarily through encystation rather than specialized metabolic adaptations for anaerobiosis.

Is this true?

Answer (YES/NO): NO